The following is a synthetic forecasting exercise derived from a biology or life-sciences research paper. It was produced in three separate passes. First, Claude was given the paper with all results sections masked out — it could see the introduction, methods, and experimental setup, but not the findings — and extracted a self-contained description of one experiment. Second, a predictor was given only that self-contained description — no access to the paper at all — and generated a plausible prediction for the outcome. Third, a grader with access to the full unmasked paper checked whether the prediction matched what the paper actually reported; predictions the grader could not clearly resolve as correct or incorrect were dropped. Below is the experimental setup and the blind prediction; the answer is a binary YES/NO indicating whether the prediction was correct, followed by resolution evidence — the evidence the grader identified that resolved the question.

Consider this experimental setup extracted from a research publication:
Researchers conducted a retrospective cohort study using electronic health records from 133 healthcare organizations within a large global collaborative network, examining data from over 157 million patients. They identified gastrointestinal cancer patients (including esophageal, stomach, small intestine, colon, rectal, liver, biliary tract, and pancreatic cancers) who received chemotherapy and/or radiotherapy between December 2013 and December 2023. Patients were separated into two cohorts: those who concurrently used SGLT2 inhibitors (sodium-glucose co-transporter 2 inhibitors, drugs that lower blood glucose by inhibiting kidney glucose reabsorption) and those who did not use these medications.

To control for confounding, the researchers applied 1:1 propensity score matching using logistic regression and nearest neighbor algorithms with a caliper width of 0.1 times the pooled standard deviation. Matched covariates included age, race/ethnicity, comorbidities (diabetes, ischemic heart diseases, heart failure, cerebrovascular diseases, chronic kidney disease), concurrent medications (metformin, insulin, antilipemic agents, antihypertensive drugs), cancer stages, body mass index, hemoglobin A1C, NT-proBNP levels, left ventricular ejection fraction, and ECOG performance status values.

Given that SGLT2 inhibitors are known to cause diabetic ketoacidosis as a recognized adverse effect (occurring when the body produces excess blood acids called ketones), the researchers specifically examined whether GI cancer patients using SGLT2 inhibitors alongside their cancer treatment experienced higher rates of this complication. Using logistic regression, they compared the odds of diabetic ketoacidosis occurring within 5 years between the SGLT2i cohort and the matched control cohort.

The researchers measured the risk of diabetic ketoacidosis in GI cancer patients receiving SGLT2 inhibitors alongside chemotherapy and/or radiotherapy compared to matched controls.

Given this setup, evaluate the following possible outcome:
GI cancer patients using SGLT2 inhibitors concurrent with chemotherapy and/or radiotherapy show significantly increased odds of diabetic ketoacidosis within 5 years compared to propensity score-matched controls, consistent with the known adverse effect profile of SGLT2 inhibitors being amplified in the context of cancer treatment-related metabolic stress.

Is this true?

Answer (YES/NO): NO